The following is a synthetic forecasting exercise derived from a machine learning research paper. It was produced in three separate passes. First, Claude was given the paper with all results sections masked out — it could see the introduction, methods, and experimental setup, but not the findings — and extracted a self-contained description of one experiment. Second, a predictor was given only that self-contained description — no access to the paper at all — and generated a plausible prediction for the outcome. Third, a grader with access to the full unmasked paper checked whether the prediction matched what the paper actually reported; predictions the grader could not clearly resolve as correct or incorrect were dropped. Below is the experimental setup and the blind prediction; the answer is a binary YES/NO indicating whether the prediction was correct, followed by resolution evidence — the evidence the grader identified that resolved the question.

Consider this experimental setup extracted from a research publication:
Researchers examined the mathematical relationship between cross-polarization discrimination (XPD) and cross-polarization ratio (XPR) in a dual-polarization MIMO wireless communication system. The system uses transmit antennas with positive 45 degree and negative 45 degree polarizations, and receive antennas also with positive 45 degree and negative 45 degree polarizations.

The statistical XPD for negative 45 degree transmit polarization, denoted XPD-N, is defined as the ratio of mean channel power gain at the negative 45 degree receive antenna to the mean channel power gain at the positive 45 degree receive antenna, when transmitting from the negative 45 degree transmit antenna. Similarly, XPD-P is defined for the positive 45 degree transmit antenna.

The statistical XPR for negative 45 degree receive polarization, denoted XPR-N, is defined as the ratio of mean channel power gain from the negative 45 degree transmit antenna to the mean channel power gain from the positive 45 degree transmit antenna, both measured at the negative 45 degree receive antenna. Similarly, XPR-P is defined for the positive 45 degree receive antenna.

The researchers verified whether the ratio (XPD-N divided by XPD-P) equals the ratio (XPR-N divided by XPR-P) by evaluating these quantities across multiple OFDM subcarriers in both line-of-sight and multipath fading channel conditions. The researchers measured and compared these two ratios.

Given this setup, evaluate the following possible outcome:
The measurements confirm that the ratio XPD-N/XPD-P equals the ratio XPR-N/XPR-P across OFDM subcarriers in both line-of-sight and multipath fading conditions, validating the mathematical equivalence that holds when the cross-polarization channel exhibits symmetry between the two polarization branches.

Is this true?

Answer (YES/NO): NO